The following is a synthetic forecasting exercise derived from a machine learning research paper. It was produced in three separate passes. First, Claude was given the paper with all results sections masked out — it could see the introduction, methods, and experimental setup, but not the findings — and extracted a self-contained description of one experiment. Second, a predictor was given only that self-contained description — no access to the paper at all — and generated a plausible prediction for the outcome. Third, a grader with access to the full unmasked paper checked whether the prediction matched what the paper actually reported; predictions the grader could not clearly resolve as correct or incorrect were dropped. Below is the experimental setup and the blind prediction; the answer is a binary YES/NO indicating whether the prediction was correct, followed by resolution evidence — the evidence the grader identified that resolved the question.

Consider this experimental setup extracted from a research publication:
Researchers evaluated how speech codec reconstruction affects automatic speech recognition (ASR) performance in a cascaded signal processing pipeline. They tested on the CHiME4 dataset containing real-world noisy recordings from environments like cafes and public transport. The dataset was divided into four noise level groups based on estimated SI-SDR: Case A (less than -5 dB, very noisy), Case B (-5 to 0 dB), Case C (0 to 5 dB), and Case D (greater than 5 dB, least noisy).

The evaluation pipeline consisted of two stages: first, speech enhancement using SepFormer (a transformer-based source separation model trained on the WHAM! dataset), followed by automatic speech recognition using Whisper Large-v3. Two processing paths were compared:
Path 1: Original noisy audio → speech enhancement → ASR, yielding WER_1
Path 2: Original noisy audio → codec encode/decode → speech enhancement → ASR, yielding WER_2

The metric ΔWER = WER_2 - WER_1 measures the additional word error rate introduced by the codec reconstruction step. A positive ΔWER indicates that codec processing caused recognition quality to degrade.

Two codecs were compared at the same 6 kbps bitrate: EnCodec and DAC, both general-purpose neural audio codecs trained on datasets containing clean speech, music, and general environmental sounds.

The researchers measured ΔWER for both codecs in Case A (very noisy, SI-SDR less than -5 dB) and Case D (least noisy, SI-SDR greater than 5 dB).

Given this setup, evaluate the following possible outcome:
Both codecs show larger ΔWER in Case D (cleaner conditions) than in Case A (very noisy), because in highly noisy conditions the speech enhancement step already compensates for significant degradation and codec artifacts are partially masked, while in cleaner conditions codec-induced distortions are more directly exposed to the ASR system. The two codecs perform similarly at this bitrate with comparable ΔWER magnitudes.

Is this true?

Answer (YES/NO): NO